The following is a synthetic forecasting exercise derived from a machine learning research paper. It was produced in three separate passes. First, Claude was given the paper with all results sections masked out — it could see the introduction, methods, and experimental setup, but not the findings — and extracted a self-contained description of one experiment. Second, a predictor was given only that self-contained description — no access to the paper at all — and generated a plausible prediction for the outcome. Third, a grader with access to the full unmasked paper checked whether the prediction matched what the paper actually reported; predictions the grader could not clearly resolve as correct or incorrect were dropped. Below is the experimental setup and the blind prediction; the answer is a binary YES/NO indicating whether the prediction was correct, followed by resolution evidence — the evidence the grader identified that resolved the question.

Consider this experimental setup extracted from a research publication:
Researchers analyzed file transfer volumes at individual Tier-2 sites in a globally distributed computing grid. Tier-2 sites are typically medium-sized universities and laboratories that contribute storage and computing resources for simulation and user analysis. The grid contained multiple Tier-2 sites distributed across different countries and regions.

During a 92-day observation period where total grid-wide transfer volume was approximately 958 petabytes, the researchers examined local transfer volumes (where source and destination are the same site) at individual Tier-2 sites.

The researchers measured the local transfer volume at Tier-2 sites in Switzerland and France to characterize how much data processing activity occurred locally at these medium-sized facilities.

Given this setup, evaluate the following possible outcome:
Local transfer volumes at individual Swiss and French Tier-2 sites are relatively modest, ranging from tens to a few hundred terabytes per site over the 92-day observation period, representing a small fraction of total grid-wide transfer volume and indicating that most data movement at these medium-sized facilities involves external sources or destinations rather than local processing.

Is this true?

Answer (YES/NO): NO